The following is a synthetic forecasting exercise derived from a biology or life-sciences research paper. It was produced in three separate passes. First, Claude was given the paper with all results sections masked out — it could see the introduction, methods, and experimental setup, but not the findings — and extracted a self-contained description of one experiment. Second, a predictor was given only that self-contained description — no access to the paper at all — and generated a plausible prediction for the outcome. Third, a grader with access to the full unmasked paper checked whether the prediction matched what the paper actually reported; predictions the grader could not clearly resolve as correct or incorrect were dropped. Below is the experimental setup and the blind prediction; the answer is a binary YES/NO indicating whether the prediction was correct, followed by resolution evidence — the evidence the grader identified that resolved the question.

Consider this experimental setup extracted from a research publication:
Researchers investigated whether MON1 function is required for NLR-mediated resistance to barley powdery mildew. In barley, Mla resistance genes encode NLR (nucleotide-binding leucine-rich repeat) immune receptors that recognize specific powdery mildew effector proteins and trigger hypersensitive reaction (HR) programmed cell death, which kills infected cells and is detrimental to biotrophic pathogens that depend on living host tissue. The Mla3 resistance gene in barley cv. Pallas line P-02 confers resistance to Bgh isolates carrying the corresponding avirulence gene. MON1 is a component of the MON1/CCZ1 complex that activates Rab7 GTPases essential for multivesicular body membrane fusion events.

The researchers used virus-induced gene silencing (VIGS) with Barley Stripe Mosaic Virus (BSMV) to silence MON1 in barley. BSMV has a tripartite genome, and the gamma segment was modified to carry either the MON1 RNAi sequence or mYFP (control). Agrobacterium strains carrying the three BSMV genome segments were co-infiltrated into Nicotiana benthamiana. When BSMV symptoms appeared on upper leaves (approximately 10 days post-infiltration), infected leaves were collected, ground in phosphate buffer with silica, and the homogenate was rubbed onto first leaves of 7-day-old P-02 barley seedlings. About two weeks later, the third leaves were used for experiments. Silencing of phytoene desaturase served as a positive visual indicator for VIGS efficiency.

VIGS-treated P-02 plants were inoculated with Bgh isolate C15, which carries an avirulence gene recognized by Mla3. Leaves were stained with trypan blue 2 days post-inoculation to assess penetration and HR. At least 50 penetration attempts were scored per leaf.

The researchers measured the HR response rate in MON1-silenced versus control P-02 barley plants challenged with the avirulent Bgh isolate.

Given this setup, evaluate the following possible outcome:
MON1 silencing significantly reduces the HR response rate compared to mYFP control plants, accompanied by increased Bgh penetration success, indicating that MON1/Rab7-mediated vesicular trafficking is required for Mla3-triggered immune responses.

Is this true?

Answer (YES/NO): YES